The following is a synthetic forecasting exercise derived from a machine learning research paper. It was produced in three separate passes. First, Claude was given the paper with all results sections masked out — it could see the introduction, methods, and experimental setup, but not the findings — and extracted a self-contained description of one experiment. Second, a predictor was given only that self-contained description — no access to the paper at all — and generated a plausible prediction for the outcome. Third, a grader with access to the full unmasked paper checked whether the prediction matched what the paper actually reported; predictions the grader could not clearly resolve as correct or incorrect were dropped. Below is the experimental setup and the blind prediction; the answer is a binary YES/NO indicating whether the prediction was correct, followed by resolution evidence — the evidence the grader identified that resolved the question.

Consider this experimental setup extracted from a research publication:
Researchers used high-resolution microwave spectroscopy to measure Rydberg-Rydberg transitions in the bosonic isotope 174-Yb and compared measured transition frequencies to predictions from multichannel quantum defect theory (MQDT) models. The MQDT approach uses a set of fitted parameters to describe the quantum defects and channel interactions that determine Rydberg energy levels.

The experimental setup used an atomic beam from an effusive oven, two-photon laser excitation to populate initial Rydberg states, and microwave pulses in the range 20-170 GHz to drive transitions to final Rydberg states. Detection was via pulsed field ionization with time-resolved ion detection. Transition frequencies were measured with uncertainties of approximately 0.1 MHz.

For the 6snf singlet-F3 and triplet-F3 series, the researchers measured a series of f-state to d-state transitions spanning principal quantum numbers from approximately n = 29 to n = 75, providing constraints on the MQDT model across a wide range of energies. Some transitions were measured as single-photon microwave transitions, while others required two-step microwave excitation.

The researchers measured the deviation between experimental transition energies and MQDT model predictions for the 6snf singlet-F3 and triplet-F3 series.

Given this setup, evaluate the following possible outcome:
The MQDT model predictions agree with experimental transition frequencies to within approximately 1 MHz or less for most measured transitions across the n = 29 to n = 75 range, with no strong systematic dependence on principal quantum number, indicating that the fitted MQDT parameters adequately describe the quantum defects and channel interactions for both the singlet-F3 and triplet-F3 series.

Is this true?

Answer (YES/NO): YES